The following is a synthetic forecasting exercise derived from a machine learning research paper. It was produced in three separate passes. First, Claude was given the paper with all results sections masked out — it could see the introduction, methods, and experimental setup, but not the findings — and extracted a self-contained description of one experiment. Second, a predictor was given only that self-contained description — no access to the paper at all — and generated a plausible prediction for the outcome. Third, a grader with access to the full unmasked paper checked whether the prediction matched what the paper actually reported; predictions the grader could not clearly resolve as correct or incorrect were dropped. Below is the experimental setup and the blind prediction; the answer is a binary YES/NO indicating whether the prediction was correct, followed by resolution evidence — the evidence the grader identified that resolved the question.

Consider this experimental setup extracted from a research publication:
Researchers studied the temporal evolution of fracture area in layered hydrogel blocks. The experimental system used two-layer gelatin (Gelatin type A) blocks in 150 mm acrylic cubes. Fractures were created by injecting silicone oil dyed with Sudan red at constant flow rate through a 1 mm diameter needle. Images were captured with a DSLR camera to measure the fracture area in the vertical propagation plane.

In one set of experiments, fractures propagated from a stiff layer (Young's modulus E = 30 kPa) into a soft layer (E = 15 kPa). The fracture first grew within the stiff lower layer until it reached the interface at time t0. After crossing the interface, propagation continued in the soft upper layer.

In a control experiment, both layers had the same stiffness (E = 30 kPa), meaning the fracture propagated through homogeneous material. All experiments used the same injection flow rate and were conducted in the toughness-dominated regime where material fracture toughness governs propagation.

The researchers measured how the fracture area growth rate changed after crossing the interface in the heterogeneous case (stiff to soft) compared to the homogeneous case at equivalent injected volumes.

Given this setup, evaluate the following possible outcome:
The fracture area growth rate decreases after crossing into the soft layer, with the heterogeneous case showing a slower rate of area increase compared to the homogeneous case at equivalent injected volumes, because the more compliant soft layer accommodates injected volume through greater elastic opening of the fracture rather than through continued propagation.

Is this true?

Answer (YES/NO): NO